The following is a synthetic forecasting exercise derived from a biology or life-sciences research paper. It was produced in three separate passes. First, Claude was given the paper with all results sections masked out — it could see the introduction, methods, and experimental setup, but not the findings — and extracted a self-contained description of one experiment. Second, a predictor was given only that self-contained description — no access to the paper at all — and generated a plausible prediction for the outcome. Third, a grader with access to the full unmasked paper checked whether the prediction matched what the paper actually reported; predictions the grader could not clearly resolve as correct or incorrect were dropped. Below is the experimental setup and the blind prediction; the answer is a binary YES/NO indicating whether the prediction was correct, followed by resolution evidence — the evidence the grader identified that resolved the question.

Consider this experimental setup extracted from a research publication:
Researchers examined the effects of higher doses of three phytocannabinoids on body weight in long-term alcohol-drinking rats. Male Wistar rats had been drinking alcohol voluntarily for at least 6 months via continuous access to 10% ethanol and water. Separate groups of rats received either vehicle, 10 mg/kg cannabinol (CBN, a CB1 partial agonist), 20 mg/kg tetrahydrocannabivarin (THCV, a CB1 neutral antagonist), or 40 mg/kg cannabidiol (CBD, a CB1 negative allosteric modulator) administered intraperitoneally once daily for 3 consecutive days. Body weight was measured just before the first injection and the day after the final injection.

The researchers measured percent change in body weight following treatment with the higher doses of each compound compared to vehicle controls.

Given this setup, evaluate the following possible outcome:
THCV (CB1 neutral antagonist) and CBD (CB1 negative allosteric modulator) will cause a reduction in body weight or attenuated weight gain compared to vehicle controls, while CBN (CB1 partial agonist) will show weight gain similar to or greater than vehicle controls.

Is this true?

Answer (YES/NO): NO